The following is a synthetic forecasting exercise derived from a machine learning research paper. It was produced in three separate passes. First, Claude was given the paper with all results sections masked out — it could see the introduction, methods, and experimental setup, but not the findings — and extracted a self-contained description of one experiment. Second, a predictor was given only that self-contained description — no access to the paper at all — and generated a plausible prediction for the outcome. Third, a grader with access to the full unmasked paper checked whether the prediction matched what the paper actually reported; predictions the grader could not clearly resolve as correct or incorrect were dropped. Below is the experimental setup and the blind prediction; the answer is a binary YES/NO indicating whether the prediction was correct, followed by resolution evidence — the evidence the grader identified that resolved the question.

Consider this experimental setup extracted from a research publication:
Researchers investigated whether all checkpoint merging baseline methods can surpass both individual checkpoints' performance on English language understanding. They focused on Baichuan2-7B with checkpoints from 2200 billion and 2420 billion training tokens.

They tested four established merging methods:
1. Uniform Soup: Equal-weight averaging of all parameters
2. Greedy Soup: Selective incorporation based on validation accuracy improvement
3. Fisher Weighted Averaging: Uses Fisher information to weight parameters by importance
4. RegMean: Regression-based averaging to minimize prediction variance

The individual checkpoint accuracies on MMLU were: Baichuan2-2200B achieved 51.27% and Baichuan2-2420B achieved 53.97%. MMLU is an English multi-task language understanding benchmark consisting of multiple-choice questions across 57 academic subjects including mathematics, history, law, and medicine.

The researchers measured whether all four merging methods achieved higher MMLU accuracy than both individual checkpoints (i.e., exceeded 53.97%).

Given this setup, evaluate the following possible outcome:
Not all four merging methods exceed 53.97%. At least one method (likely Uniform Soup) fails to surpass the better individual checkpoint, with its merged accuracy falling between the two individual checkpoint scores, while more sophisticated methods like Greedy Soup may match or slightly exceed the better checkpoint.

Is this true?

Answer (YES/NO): NO